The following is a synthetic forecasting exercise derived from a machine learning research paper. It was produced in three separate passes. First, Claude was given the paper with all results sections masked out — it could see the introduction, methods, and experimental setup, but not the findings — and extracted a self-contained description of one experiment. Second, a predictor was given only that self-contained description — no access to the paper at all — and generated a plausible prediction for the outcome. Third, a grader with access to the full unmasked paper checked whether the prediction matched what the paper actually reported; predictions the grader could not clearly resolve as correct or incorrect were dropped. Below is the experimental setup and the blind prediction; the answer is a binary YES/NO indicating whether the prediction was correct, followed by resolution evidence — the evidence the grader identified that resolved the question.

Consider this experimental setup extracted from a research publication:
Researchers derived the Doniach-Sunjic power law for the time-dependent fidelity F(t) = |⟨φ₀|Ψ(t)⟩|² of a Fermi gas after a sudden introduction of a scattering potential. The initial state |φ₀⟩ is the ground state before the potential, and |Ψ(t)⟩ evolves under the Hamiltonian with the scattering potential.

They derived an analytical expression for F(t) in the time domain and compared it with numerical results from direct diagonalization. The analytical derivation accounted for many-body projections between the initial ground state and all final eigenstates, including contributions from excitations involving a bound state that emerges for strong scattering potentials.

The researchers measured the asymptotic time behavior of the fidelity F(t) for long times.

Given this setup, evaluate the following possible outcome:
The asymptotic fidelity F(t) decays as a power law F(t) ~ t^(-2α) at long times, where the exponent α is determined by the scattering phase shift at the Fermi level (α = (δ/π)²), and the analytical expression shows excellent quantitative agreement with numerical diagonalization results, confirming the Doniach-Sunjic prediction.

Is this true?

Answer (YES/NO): YES